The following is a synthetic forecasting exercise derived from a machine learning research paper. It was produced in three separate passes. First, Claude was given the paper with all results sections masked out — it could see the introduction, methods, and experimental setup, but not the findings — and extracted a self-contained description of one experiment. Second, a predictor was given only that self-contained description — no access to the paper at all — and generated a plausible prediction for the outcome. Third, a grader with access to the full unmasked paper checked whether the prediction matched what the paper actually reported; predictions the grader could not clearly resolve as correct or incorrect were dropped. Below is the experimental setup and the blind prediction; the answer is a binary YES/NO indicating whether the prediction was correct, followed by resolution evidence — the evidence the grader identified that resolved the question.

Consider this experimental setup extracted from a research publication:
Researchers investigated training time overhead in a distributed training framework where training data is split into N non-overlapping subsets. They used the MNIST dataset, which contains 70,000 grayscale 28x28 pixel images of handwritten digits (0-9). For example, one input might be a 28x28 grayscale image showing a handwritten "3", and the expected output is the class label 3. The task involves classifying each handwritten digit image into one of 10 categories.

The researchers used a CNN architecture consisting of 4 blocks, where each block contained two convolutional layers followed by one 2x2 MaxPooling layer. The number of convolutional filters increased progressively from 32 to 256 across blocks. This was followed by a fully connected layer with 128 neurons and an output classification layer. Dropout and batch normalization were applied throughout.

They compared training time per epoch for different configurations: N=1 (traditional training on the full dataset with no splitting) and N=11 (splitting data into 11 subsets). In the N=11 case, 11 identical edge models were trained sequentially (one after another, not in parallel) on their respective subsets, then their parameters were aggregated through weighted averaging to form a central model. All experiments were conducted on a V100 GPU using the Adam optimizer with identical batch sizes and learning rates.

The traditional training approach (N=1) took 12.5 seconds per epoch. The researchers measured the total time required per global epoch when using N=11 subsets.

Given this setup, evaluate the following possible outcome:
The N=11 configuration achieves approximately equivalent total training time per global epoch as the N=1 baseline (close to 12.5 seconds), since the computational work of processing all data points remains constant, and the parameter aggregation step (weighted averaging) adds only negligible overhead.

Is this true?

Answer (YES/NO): NO